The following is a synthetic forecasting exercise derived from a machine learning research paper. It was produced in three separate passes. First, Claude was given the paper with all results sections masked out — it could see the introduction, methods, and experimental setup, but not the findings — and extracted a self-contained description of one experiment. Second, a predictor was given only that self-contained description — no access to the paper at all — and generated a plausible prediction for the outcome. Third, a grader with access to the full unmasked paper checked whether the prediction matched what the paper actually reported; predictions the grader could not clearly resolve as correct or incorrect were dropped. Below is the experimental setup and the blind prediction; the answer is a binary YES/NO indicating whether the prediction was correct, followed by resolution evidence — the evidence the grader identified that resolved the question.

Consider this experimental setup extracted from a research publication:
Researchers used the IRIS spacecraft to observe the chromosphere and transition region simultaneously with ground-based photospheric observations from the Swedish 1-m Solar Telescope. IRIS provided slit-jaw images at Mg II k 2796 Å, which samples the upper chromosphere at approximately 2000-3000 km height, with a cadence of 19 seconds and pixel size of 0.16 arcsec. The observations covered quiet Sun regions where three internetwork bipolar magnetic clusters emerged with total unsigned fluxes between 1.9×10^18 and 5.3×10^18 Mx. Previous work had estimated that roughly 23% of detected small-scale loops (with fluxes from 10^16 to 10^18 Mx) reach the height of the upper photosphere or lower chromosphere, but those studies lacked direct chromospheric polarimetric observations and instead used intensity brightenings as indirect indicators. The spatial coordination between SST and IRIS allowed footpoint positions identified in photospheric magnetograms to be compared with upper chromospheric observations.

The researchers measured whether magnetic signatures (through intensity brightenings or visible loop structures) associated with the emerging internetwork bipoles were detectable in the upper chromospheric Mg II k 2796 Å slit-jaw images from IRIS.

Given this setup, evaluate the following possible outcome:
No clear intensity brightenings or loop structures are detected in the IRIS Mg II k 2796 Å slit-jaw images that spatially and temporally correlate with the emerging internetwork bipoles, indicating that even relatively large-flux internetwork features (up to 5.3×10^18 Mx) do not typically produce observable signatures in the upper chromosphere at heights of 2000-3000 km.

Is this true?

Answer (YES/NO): NO